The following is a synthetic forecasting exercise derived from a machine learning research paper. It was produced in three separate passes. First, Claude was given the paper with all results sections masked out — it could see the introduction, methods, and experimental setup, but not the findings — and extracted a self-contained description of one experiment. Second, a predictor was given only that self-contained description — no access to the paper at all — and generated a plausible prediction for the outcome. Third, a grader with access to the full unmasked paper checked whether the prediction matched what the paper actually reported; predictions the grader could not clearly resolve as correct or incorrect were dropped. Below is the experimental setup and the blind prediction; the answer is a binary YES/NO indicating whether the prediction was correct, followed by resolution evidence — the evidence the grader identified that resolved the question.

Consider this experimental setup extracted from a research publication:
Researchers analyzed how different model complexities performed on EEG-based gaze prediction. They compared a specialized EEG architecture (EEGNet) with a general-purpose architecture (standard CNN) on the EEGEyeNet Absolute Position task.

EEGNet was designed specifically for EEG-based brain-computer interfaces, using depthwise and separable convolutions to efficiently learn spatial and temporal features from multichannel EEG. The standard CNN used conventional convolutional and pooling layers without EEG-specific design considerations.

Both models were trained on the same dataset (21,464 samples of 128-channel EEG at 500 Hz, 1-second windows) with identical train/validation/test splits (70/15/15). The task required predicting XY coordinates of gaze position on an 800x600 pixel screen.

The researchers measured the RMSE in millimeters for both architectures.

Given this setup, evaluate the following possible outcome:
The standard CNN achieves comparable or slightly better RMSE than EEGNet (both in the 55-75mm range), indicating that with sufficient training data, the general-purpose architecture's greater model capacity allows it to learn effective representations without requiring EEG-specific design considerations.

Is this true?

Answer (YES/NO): NO